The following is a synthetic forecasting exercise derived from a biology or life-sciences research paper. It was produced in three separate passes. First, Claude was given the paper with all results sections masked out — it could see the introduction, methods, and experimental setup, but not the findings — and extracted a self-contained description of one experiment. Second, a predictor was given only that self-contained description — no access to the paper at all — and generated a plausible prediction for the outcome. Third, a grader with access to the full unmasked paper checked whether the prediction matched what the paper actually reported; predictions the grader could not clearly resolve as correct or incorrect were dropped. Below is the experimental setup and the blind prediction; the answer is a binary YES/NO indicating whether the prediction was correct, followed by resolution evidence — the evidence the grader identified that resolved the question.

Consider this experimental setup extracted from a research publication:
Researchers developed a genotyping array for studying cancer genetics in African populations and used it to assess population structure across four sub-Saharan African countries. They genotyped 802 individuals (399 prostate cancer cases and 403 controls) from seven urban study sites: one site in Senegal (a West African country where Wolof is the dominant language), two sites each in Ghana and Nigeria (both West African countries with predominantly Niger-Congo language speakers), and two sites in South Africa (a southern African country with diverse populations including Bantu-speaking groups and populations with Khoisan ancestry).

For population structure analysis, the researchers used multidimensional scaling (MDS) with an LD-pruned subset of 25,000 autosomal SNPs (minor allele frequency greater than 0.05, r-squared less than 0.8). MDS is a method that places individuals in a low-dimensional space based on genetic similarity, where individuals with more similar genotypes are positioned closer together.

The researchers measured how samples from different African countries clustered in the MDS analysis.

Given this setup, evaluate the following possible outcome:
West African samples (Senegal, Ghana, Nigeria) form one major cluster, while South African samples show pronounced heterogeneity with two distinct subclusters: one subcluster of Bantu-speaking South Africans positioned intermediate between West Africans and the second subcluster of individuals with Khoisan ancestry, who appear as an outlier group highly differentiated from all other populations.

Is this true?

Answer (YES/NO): NO